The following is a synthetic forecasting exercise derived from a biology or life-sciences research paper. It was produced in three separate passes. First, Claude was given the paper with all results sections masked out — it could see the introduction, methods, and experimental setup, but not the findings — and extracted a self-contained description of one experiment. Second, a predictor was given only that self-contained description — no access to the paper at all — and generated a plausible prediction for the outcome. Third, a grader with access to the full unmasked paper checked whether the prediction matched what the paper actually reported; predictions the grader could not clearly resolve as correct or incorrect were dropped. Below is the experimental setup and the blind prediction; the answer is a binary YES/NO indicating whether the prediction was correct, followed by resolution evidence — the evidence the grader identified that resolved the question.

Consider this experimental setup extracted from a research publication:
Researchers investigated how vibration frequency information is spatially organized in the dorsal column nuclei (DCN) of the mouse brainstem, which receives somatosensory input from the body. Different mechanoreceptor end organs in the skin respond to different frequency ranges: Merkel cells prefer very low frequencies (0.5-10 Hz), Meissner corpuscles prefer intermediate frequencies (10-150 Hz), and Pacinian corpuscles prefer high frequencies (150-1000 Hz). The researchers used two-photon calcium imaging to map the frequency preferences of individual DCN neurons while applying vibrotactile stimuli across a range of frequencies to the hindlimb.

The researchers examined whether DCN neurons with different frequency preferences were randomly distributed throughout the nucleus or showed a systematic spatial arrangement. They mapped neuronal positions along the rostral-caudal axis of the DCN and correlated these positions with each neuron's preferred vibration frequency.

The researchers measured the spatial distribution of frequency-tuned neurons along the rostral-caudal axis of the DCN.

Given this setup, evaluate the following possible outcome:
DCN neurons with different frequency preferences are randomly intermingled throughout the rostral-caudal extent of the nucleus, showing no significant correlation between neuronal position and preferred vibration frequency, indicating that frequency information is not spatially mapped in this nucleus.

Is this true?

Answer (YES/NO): NO